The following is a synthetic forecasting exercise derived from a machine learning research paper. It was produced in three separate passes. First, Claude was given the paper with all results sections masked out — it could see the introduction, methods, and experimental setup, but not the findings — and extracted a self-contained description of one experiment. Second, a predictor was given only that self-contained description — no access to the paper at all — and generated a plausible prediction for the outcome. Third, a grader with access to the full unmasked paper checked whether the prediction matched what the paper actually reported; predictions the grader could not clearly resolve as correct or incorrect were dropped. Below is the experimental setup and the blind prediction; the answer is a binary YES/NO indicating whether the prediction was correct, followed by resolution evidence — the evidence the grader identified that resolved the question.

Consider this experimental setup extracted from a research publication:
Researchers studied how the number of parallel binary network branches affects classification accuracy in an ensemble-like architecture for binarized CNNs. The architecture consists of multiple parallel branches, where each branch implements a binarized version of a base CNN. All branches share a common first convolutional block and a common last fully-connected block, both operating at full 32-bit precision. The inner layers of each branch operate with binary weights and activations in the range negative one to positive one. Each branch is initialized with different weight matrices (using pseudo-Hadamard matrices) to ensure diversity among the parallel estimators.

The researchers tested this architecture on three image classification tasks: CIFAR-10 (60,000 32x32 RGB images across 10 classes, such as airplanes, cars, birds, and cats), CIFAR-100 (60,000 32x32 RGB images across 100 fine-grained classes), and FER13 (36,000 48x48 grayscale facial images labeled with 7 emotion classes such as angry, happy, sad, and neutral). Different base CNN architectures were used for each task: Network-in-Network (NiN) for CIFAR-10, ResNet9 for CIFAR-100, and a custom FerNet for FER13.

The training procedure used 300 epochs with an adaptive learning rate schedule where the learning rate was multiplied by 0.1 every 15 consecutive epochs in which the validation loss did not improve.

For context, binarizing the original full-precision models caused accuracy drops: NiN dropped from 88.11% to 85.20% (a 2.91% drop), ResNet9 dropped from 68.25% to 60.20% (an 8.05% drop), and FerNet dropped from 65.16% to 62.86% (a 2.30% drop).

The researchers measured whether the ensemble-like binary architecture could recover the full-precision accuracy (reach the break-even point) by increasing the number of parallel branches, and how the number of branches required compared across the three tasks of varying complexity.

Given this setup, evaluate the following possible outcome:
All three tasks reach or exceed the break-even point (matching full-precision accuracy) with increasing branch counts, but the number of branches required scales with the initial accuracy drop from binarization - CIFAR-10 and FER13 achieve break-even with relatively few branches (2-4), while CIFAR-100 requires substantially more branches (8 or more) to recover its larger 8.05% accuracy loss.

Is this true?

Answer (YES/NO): NO